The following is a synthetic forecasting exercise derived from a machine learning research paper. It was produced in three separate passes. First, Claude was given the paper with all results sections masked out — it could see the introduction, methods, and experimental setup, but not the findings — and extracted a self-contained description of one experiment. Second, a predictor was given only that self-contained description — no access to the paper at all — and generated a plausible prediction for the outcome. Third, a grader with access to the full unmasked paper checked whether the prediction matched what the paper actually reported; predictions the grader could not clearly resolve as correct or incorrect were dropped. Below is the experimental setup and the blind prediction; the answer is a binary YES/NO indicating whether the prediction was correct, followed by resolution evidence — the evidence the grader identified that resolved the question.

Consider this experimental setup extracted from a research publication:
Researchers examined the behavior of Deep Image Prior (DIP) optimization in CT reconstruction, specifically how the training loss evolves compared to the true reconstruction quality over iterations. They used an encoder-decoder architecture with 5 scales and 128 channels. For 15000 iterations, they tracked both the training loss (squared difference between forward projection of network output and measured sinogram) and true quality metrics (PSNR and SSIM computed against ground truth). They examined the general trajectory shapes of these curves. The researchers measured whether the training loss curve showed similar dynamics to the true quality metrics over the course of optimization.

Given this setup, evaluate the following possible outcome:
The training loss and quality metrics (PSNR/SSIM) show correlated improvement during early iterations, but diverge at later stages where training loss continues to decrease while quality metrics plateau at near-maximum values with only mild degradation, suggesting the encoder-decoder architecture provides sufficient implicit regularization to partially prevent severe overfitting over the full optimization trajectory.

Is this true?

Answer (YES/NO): NO